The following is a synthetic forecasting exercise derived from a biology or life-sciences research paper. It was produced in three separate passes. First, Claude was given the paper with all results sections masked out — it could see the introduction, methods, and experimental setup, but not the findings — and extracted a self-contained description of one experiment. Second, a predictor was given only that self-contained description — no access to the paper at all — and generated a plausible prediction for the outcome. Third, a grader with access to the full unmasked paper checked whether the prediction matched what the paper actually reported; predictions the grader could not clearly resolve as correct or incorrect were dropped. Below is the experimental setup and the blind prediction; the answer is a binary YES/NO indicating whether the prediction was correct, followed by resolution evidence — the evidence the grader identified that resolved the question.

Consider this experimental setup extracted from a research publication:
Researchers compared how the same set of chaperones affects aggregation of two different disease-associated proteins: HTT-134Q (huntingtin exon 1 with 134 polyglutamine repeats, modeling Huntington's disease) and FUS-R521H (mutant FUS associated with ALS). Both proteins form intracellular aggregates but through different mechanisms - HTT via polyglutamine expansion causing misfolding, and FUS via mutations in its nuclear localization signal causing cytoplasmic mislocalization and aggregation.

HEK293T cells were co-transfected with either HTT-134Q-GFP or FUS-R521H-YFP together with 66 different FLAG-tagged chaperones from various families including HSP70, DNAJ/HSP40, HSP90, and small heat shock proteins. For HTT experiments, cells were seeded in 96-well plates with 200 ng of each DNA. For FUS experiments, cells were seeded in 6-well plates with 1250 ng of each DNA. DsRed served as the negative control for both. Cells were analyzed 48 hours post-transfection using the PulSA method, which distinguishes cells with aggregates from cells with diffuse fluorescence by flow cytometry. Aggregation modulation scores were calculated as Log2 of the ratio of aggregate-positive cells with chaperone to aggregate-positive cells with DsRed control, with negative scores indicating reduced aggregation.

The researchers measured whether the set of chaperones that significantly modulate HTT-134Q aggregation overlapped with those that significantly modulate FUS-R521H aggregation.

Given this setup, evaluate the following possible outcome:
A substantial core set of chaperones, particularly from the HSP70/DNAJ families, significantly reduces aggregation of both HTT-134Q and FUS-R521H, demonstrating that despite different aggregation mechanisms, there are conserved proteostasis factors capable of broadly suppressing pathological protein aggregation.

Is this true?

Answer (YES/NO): NO